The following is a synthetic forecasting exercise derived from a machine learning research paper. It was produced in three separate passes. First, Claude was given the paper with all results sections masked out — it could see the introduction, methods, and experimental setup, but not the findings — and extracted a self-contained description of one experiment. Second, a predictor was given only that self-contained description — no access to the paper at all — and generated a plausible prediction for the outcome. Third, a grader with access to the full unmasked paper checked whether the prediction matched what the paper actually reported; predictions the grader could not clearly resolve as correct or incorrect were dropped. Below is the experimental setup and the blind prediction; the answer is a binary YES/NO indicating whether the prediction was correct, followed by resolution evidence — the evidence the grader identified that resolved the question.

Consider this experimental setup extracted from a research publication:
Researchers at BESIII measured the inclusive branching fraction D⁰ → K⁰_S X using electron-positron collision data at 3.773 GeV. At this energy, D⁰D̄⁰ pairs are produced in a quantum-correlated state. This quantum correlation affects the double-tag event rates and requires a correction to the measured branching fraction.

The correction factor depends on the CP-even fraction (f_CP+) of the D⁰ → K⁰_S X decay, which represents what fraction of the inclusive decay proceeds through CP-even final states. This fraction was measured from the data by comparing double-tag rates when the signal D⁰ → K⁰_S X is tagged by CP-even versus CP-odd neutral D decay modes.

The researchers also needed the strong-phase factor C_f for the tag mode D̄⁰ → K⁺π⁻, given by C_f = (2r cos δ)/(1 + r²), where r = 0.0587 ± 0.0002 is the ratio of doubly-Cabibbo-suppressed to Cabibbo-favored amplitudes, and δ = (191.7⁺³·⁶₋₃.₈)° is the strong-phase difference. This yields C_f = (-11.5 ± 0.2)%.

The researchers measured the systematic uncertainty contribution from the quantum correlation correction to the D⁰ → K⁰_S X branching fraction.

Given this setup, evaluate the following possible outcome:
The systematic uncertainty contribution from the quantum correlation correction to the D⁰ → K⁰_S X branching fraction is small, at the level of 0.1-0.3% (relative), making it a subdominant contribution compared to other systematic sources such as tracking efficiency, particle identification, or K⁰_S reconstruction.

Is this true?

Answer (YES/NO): YES